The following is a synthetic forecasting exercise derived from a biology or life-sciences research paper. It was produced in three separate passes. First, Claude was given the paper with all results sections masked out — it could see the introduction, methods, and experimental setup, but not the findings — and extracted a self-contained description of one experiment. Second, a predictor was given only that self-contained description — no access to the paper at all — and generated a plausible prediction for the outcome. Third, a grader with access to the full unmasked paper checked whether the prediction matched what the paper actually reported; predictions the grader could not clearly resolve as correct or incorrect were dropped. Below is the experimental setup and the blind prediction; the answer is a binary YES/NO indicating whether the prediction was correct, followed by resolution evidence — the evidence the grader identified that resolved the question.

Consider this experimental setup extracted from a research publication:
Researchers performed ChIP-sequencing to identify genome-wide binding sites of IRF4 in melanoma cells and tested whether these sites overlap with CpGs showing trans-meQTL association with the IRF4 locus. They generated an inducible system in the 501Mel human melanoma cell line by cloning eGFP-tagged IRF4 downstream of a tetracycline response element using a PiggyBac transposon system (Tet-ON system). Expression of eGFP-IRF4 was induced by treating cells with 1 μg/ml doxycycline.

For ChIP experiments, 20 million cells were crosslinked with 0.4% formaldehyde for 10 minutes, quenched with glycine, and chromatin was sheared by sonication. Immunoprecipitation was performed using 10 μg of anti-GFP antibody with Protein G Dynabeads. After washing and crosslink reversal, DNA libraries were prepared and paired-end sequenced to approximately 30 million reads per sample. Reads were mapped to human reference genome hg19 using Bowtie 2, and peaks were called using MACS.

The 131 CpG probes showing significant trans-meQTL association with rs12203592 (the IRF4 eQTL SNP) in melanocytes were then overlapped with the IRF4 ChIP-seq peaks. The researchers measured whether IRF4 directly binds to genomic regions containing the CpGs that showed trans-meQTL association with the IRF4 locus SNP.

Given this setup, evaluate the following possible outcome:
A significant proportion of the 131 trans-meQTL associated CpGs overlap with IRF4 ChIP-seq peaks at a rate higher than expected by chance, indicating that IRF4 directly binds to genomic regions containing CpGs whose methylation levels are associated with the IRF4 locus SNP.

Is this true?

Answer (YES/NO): YES